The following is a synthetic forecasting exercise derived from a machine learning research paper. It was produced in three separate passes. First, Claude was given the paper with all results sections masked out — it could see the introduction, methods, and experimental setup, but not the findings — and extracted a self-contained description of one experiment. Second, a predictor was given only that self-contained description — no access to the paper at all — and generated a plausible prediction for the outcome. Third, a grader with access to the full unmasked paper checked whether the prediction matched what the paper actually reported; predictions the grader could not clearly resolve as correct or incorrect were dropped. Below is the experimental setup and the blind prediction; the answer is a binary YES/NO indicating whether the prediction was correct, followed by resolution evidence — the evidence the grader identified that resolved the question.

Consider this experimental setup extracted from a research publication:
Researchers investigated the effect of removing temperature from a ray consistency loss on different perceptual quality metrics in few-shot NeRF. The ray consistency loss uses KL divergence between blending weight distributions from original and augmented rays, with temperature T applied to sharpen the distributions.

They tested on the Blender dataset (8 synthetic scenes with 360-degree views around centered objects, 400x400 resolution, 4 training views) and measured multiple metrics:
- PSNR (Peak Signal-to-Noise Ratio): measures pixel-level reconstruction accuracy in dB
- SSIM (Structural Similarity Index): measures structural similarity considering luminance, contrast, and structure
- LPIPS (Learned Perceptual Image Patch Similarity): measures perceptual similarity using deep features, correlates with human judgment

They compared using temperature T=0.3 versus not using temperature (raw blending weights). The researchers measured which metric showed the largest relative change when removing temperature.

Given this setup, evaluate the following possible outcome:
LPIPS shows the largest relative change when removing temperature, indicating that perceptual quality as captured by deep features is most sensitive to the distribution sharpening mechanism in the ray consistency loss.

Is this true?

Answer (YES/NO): YES